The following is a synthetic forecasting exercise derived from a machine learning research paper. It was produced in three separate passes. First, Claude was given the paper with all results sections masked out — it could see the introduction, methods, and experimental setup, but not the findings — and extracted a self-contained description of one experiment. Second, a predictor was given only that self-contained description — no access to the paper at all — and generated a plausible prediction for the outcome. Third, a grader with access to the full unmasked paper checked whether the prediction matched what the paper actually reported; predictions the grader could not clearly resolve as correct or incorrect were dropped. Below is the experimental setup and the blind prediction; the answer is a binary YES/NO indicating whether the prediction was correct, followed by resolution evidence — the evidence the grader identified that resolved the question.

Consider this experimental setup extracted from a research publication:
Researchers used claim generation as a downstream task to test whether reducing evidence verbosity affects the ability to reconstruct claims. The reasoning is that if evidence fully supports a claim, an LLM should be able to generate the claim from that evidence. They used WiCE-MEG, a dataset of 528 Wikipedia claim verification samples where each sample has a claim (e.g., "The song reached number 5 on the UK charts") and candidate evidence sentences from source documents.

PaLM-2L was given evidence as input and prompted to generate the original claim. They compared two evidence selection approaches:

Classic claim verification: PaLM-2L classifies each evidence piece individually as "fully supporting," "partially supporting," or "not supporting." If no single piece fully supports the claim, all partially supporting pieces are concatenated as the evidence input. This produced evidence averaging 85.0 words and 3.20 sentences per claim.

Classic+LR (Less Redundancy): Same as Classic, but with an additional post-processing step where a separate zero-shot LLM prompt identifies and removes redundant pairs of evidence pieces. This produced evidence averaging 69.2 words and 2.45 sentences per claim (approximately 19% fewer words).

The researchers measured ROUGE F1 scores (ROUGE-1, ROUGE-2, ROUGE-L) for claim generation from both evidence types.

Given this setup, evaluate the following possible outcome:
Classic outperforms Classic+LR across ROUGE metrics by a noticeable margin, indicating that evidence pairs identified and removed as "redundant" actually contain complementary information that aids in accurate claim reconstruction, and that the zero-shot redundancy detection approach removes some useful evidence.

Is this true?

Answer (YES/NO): NO